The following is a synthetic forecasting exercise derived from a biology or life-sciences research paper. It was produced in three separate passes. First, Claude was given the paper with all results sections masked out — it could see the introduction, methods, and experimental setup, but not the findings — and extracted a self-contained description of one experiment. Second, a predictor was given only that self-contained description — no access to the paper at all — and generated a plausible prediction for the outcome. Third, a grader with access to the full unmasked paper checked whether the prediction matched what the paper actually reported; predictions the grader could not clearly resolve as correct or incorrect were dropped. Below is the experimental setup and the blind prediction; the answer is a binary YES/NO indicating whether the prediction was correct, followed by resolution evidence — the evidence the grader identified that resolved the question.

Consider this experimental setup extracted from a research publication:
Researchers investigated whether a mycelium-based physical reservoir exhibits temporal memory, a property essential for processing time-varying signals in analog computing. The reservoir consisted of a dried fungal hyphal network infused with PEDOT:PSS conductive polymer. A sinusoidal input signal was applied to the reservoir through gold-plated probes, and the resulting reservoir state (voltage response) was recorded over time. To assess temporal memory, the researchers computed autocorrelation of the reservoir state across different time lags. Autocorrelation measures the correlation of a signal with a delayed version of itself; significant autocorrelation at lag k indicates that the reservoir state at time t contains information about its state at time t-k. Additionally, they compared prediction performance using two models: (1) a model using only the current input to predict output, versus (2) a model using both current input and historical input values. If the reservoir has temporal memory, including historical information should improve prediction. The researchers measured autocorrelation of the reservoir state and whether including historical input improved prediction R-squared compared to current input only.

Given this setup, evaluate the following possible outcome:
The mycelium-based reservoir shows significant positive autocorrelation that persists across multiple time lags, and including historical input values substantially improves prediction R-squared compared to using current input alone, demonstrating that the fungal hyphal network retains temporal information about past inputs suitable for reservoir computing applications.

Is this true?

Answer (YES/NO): NO